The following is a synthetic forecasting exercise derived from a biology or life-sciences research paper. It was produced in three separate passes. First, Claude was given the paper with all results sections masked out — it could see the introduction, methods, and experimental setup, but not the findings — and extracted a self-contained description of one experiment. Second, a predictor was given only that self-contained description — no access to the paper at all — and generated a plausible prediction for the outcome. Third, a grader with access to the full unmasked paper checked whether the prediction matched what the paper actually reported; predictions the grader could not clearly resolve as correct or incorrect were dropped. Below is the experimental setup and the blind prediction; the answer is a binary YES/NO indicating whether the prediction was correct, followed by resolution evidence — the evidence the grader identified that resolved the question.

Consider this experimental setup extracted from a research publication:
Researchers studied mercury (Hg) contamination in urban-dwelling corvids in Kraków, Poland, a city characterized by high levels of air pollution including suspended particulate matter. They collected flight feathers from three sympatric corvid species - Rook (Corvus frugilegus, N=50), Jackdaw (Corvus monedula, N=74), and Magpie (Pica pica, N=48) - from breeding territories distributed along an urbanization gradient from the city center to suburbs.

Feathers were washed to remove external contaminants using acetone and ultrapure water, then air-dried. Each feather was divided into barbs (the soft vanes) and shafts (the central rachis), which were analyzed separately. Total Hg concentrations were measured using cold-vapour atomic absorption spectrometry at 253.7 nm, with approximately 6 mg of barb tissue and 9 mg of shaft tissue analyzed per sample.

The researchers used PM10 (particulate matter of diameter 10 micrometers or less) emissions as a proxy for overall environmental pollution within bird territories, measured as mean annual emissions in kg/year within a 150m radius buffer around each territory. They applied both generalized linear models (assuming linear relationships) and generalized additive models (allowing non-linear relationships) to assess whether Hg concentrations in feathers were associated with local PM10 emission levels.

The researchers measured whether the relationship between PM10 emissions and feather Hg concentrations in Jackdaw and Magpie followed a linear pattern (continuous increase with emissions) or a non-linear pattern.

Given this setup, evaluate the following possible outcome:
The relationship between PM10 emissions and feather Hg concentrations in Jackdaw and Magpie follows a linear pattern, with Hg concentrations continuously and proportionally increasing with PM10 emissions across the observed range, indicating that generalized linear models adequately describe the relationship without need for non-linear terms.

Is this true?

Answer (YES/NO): NO